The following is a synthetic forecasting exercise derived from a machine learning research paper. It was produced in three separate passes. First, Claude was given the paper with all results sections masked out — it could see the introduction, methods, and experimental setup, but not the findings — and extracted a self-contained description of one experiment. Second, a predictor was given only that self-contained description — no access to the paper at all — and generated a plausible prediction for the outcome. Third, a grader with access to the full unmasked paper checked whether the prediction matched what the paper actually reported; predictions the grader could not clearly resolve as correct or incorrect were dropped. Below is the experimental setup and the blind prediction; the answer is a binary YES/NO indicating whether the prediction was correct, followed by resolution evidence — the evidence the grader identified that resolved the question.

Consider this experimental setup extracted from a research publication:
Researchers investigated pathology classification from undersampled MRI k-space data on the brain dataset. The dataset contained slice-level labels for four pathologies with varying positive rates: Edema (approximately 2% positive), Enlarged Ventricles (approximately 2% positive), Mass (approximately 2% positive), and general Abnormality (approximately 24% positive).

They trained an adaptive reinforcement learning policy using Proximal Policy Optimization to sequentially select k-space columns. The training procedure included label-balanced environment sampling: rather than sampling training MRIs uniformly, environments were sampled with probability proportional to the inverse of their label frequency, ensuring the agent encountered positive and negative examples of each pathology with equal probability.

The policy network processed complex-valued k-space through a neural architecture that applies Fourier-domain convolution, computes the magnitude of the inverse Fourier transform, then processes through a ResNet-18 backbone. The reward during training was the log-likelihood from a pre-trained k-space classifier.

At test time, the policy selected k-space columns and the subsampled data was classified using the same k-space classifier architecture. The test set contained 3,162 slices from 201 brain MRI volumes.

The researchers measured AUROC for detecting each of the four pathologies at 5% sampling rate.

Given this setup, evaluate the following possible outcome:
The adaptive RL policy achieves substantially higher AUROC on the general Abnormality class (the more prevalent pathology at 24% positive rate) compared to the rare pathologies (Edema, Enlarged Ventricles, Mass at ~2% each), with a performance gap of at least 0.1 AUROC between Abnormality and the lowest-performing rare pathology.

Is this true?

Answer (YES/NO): NO